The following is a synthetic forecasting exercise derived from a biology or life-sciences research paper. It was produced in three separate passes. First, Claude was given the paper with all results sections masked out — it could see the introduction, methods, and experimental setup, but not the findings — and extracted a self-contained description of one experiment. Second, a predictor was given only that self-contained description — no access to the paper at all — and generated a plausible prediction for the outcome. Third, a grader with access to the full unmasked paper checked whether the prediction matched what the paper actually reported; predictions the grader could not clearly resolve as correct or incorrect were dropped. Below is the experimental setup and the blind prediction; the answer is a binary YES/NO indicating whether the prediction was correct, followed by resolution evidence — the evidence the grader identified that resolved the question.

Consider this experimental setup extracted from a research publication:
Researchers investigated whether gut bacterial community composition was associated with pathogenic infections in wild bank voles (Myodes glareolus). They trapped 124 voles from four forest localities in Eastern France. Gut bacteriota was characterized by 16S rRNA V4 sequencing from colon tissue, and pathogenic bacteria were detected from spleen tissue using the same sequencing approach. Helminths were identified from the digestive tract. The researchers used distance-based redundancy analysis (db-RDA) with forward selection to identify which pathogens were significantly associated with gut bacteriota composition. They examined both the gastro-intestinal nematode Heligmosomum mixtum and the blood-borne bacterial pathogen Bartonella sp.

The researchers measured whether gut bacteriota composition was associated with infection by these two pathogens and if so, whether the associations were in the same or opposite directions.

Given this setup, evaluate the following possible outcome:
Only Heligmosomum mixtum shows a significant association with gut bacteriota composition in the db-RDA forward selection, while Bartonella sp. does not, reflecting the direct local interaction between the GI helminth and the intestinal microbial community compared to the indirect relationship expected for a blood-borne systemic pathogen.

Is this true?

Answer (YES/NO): NO